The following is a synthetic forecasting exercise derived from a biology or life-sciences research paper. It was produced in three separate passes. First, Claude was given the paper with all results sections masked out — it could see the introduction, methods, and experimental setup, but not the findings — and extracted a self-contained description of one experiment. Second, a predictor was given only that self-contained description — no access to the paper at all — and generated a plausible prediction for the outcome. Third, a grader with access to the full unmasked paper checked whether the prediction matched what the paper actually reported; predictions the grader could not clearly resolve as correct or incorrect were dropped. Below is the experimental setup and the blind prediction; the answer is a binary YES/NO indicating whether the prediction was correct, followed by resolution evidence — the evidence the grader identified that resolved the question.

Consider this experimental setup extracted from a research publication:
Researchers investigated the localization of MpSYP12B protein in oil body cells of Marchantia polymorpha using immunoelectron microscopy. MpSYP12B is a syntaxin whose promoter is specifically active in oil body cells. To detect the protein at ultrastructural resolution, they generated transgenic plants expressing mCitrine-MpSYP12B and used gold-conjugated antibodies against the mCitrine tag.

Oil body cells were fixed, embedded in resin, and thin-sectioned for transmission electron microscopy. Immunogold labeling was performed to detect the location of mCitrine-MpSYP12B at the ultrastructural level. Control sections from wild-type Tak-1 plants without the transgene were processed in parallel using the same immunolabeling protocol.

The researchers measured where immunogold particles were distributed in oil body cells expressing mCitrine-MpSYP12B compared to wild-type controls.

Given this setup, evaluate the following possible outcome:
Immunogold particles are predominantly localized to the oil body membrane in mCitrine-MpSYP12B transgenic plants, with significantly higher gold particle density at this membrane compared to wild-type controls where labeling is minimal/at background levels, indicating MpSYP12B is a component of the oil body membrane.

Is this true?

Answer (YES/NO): YES